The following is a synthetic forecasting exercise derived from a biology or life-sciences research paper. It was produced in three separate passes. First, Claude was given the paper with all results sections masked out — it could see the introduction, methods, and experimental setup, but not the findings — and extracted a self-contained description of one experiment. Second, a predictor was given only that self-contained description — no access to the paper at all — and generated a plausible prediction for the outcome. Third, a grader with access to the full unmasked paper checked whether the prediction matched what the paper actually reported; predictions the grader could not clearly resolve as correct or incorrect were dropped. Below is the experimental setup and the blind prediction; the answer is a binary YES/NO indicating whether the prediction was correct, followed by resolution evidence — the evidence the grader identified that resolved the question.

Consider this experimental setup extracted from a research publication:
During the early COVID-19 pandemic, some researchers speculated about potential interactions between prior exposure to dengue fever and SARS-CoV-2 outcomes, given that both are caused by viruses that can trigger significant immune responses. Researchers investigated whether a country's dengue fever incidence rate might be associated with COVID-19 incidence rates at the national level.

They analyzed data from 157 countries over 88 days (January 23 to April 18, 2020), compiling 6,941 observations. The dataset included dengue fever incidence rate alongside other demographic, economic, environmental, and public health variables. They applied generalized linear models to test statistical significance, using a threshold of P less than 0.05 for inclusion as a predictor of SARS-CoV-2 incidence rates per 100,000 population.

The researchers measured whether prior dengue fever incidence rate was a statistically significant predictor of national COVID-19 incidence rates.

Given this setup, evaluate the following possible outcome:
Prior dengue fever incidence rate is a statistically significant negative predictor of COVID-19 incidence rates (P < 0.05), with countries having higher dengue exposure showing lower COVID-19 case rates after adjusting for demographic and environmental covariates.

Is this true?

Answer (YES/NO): NO